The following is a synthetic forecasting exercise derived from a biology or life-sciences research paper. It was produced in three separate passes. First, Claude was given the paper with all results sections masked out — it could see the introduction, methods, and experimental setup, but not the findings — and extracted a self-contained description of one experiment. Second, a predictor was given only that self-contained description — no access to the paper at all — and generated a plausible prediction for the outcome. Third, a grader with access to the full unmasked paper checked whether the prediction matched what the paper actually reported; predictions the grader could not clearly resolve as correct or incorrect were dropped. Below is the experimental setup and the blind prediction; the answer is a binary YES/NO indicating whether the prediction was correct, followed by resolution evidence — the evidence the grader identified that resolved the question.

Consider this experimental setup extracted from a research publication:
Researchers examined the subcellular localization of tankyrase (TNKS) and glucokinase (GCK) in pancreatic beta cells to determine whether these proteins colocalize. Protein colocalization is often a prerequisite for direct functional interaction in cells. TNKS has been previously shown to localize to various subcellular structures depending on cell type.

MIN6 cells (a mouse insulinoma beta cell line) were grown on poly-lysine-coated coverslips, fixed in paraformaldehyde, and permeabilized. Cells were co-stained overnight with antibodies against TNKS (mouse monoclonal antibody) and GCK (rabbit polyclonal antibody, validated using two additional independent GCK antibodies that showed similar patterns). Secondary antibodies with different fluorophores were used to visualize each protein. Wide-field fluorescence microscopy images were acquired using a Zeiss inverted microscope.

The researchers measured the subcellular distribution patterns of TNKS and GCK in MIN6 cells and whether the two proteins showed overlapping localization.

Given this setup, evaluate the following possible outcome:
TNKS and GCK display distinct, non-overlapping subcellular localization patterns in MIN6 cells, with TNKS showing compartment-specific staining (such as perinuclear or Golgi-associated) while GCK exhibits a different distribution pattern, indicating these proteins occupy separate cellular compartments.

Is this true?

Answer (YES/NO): NO